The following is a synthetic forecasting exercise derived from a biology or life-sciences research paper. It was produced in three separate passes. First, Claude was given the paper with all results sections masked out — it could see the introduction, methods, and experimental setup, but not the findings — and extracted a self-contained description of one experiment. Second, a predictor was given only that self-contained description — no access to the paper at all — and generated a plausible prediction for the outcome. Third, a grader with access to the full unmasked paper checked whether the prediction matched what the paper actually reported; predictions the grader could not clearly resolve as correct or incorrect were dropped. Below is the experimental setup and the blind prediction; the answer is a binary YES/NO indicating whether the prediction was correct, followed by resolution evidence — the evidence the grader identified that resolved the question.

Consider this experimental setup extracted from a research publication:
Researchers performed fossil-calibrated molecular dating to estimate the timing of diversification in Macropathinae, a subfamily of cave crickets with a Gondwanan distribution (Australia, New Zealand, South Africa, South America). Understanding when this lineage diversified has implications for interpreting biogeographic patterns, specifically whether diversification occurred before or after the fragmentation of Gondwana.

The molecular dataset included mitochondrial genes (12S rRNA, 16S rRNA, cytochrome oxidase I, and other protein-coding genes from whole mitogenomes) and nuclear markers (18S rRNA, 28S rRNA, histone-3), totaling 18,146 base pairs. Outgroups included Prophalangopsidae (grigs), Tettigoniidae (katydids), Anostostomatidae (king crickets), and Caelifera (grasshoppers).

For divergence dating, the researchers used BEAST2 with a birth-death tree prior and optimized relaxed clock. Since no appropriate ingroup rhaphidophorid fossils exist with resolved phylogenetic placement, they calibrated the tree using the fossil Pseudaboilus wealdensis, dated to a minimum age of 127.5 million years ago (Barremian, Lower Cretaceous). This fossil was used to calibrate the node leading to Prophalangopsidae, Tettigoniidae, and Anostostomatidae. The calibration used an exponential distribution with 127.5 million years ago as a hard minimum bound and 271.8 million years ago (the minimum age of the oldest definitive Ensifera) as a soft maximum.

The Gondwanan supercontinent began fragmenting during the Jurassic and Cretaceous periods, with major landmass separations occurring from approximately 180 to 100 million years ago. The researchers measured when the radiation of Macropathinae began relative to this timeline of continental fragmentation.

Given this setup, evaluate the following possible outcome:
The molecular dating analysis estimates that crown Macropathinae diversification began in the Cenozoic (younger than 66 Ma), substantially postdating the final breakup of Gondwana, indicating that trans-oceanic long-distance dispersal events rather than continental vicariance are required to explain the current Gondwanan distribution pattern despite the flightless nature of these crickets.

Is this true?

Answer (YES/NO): NO